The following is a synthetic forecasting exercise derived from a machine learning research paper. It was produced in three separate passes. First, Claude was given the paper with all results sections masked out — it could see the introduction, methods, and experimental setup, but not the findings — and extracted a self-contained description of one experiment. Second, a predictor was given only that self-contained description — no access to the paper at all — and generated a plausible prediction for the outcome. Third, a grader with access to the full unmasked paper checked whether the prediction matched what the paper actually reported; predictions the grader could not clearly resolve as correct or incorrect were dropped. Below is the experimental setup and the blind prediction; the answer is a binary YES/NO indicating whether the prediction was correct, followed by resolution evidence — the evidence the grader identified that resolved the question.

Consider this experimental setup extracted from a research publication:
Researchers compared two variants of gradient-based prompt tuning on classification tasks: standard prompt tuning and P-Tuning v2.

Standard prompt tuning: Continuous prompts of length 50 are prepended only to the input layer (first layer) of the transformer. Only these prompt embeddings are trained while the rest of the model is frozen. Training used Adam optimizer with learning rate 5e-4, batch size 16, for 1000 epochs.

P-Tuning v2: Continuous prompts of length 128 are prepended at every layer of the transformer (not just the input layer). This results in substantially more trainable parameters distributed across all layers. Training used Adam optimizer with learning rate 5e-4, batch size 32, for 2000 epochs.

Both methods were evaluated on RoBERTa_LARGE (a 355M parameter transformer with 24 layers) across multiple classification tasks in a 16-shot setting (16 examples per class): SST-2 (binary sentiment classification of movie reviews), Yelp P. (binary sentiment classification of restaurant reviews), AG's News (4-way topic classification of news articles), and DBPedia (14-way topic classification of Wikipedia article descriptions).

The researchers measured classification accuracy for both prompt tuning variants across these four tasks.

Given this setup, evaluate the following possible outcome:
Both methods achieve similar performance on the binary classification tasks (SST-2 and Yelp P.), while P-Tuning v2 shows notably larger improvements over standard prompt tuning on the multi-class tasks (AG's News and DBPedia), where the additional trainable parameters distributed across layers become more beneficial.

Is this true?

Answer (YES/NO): NO